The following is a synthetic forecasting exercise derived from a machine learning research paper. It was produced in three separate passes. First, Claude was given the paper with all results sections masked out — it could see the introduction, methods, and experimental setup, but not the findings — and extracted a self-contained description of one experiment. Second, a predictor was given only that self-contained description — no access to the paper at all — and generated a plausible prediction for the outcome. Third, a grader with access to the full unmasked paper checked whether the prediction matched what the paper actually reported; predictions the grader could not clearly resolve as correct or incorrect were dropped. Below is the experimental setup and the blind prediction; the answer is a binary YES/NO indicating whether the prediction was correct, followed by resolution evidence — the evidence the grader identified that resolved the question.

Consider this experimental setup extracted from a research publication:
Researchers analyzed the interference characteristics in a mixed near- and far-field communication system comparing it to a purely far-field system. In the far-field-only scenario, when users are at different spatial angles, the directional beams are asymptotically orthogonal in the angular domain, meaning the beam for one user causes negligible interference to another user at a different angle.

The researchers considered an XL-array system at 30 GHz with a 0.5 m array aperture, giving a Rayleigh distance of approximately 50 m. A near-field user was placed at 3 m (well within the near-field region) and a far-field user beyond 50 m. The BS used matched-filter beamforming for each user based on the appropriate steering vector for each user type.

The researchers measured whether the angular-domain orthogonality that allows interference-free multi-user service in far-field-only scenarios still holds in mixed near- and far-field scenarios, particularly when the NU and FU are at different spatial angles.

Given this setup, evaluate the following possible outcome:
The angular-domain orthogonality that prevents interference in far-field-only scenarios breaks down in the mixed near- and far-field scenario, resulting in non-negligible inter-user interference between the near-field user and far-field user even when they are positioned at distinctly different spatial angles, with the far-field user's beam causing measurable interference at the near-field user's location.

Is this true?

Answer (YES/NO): YES